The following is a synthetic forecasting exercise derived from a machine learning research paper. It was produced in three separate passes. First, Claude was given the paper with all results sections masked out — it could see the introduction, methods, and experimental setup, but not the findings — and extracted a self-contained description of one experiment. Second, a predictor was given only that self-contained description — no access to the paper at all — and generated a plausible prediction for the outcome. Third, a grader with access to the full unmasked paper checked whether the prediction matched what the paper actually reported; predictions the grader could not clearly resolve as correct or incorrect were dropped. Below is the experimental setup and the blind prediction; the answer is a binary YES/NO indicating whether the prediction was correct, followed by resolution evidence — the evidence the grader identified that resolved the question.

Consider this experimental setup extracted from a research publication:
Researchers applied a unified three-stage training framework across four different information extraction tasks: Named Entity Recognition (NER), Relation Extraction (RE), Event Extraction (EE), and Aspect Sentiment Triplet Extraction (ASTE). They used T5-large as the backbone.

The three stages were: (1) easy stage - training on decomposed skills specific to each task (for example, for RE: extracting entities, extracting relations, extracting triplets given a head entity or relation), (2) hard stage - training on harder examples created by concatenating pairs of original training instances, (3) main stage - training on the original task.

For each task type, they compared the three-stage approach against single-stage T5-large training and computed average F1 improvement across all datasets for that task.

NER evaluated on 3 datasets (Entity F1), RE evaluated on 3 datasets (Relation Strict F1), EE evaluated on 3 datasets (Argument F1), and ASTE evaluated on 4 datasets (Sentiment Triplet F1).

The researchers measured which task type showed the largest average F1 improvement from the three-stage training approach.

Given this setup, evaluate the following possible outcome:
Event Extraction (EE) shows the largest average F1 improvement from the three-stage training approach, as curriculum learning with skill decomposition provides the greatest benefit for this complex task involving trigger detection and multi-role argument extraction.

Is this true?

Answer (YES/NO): NO